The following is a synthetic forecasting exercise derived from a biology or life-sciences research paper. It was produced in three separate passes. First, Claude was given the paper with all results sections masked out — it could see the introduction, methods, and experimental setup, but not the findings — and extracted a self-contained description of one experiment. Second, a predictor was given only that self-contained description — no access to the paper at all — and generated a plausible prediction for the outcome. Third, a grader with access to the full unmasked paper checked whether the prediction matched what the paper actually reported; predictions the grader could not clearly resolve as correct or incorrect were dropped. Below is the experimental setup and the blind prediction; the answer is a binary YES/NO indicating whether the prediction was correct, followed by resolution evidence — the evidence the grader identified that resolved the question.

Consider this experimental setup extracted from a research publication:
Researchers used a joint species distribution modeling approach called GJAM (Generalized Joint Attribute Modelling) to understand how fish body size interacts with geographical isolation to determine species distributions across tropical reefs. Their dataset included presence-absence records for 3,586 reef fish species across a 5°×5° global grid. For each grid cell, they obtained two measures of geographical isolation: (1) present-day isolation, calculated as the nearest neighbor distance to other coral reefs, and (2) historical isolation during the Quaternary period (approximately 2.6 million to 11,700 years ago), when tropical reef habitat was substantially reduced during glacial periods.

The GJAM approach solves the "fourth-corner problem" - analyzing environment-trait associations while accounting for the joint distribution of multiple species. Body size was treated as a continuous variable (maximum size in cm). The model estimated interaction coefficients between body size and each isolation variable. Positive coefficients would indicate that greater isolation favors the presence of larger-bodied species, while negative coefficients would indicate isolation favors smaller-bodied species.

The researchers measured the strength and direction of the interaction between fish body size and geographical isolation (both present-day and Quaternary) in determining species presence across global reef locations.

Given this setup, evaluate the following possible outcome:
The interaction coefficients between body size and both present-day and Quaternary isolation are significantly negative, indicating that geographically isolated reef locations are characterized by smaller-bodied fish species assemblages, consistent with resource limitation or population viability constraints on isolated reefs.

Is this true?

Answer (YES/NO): NO